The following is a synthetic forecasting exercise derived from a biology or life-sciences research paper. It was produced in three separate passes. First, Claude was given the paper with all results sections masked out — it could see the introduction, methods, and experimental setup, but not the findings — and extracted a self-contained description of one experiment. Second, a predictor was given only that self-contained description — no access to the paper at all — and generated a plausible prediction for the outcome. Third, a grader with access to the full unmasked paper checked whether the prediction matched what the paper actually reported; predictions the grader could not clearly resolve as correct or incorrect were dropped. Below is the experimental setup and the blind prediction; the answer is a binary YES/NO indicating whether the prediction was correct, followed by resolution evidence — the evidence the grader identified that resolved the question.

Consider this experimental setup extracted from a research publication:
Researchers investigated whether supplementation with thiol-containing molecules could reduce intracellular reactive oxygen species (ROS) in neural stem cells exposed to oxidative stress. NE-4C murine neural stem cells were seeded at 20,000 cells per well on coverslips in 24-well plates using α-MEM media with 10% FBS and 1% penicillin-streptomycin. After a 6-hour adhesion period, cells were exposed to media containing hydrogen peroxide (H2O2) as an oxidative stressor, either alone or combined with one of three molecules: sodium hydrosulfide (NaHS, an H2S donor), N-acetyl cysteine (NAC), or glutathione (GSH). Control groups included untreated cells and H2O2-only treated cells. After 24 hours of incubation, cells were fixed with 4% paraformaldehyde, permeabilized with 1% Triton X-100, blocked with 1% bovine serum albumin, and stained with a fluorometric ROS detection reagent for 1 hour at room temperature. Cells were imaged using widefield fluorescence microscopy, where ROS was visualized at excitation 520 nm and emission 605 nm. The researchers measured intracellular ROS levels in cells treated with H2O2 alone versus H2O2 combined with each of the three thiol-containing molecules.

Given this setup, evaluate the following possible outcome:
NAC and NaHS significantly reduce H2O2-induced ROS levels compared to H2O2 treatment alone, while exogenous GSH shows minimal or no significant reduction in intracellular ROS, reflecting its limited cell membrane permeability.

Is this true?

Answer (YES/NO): NO